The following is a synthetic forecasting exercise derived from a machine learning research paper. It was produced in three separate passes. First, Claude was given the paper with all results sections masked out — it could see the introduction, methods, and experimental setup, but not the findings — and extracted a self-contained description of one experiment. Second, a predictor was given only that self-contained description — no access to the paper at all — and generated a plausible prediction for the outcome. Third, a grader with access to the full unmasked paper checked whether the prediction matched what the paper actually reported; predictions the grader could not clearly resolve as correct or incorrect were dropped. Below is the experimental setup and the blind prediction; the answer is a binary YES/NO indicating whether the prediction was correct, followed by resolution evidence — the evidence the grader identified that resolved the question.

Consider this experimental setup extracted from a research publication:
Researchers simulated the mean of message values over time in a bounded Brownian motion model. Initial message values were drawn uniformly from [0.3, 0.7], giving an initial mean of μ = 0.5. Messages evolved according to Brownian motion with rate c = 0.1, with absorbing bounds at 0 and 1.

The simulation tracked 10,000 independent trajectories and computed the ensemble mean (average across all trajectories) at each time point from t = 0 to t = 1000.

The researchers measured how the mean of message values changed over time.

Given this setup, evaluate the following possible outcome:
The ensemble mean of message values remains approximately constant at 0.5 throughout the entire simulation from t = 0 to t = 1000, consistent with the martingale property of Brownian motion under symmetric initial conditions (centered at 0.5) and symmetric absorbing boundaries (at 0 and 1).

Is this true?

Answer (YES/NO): YES